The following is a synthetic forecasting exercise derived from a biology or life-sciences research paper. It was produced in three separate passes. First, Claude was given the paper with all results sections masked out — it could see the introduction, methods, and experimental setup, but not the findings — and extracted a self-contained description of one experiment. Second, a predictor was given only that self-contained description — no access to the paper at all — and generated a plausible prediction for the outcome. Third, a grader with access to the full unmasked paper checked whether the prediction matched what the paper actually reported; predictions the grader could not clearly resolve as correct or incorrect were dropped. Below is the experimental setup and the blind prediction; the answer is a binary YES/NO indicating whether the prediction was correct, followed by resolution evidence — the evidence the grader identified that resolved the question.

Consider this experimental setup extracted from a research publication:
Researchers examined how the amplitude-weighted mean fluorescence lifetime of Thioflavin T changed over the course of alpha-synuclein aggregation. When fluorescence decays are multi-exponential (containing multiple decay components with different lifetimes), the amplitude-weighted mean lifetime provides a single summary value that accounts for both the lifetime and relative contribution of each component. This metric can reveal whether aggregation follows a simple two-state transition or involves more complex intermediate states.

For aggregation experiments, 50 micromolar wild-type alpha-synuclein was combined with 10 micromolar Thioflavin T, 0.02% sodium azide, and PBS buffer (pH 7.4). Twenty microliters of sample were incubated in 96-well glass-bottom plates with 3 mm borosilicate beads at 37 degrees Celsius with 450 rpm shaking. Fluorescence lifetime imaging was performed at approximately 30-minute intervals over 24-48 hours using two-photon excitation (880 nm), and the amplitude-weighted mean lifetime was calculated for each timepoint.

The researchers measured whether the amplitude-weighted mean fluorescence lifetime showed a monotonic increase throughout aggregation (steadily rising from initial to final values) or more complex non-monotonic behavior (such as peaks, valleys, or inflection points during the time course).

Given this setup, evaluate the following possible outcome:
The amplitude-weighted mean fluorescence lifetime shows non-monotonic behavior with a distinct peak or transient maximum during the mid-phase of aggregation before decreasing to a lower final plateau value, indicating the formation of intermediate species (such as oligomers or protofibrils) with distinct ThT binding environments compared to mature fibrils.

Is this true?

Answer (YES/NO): NO